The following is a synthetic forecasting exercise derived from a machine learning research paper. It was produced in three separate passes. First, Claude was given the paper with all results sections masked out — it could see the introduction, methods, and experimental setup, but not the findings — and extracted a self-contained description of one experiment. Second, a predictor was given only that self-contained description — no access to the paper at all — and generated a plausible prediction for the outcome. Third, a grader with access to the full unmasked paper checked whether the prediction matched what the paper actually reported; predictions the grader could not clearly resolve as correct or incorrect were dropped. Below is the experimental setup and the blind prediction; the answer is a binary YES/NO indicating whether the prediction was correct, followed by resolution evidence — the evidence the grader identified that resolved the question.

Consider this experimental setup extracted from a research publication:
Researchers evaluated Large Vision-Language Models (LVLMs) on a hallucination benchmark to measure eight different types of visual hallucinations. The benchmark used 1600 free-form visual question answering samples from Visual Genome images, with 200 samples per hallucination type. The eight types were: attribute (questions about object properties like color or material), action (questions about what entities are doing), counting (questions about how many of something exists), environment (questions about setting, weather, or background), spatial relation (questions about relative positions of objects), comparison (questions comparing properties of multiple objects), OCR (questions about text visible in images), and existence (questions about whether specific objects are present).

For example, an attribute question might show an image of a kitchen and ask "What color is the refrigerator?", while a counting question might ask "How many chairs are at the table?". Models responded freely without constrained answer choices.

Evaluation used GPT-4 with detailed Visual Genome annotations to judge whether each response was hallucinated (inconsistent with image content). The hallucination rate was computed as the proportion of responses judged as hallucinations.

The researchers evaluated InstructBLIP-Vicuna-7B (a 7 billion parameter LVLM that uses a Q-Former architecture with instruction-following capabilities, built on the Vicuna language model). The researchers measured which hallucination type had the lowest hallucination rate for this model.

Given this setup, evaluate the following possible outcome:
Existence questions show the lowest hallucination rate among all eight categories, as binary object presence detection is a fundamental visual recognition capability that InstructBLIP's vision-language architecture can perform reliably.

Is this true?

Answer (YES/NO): NO